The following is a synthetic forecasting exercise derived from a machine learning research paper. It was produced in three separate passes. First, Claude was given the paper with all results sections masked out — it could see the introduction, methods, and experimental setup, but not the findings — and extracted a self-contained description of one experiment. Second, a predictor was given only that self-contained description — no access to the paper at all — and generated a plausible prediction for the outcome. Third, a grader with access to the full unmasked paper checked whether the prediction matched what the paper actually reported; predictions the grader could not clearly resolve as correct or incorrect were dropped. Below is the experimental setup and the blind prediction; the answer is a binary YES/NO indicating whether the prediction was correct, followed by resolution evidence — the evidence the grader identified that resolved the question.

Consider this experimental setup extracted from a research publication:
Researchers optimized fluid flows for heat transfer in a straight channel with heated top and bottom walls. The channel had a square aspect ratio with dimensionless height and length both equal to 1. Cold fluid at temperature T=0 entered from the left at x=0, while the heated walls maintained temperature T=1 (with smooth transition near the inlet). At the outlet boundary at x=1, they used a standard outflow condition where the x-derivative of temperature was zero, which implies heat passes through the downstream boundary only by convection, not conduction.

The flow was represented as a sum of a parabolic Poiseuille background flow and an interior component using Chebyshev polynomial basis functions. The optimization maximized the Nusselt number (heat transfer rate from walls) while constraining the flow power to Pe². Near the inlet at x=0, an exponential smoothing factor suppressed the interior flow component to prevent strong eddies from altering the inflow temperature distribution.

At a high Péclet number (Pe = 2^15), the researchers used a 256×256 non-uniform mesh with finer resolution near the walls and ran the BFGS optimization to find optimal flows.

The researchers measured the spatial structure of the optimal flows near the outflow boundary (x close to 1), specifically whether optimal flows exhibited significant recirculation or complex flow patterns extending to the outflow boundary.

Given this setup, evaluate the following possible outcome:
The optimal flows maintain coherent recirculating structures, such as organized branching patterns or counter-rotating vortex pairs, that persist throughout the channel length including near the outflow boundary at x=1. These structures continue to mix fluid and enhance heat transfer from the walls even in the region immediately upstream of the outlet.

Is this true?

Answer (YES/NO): NO